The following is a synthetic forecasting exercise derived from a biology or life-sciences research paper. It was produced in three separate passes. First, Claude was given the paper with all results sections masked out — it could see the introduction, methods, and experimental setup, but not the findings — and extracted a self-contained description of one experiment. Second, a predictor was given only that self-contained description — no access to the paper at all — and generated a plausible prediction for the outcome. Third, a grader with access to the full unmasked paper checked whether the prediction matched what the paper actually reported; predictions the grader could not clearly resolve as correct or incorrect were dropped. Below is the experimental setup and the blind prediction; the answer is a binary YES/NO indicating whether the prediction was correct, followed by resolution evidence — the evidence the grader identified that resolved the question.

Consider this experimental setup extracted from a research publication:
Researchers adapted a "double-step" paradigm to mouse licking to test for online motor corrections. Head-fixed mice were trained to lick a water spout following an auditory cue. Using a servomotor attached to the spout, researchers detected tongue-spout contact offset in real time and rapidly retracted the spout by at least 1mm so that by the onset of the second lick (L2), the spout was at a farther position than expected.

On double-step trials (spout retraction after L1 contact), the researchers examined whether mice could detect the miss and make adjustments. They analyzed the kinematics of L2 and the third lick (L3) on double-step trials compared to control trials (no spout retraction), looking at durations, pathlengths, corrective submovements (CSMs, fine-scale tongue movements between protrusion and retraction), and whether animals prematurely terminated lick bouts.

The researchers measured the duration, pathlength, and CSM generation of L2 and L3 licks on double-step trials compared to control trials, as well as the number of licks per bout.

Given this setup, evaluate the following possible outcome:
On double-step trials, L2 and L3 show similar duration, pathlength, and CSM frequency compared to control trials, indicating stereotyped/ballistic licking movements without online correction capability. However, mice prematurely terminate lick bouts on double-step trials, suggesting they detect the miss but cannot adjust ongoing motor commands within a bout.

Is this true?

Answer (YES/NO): NO